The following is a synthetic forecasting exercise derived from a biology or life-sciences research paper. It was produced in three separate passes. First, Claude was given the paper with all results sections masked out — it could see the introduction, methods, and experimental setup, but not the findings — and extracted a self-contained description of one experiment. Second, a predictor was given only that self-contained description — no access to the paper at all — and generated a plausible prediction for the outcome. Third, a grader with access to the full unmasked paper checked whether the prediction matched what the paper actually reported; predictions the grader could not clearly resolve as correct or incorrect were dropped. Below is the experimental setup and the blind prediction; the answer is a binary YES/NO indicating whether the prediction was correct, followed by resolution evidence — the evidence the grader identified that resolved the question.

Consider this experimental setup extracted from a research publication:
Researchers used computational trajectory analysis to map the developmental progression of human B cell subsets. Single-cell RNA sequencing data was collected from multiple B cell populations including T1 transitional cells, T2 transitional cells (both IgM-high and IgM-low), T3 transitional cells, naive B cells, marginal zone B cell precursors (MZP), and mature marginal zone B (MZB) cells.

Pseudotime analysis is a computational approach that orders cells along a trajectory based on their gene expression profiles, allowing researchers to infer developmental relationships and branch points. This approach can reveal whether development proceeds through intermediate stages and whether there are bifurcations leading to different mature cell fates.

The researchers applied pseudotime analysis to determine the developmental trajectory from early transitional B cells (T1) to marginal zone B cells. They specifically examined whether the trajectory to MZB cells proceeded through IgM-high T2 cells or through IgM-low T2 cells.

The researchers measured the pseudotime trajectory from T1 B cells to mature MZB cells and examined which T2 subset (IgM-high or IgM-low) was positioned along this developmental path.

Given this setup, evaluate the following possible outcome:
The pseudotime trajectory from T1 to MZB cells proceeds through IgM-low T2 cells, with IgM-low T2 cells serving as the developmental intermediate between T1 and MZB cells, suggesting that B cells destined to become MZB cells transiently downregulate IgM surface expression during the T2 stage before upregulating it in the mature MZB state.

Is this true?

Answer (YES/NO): NO